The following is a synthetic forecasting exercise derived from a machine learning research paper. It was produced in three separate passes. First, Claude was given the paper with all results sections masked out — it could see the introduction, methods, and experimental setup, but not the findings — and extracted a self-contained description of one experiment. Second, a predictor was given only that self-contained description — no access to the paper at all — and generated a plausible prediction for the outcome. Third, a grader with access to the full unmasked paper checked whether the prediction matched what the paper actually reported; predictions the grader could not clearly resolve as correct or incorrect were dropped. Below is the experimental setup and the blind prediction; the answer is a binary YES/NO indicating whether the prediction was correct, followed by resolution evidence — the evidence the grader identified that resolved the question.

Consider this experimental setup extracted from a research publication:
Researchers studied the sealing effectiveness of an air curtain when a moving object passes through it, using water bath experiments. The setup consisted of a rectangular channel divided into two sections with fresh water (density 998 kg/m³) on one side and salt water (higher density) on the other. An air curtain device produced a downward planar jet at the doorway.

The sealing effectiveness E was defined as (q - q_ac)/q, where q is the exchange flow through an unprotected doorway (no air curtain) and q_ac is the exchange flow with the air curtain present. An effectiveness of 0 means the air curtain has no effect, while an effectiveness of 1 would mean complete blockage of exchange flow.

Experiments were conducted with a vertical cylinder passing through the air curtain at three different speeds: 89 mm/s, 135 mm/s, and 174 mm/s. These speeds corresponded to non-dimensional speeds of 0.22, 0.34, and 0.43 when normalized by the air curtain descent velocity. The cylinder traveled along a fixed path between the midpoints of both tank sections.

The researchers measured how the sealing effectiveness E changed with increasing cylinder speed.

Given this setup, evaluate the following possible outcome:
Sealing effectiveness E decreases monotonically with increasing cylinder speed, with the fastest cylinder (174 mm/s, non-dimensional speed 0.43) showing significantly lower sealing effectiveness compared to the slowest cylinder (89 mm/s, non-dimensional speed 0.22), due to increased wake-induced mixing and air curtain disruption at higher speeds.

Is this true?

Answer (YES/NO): YES